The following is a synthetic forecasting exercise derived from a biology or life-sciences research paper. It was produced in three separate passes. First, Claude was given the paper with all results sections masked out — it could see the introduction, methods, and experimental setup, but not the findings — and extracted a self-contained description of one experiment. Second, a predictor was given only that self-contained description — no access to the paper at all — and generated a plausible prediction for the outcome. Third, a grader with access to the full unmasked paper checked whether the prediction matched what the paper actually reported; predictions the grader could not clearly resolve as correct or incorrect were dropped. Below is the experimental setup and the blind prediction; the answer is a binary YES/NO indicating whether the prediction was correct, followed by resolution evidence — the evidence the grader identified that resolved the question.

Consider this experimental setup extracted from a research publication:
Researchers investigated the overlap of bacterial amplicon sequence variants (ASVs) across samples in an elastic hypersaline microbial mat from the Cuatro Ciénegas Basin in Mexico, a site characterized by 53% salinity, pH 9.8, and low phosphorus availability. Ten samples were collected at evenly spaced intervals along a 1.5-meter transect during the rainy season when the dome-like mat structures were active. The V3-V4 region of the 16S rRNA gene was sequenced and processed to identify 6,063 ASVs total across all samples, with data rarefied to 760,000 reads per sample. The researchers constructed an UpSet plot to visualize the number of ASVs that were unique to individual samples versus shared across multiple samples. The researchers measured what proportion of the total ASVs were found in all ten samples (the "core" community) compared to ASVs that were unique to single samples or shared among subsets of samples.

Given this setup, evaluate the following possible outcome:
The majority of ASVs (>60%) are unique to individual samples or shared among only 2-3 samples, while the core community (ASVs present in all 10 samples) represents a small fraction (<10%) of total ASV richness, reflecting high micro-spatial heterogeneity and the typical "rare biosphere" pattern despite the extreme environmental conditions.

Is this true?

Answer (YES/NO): YES